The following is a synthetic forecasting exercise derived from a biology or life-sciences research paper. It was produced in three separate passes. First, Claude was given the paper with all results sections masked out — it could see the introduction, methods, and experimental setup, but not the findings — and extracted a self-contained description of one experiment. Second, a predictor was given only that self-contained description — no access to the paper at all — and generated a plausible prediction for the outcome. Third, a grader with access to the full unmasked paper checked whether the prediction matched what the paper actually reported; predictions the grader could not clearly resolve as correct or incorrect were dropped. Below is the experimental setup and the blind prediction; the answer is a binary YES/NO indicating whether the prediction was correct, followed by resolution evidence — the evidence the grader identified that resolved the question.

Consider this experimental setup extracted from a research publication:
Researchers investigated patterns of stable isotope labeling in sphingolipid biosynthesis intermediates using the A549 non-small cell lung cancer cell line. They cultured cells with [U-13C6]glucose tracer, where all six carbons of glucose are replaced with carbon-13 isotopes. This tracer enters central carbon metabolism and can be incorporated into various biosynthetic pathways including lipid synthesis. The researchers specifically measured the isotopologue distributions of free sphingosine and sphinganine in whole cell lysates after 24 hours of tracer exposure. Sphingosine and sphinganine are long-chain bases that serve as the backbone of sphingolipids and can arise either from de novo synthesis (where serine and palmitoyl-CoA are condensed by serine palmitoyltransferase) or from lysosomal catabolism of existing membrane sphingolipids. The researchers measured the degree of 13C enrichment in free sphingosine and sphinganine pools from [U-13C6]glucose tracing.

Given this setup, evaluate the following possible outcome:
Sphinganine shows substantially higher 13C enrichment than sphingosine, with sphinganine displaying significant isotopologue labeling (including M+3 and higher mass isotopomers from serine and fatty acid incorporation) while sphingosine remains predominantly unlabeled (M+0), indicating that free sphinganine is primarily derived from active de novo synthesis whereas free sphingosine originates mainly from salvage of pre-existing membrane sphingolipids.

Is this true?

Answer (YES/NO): NO